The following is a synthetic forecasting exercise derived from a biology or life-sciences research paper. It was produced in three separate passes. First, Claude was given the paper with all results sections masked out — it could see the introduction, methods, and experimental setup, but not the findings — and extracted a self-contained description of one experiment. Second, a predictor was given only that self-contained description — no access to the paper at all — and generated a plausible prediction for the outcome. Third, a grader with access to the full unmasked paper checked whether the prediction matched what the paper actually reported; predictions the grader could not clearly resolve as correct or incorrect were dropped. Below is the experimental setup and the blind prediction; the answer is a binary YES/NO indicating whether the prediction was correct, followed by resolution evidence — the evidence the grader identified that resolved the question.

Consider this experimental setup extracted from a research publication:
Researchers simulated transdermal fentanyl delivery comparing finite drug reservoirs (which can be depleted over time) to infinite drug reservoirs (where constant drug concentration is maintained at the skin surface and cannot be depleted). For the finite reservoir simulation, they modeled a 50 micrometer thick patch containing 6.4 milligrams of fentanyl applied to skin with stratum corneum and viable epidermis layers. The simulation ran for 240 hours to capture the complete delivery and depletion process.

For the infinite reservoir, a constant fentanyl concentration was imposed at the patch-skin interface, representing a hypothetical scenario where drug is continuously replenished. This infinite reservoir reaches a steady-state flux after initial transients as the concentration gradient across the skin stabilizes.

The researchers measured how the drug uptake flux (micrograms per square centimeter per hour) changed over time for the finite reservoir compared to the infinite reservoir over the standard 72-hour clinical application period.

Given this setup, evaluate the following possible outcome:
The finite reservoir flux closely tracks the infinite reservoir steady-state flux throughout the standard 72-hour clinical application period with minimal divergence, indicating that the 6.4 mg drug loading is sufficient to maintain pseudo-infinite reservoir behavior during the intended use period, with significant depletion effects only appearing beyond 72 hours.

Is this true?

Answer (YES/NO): NO